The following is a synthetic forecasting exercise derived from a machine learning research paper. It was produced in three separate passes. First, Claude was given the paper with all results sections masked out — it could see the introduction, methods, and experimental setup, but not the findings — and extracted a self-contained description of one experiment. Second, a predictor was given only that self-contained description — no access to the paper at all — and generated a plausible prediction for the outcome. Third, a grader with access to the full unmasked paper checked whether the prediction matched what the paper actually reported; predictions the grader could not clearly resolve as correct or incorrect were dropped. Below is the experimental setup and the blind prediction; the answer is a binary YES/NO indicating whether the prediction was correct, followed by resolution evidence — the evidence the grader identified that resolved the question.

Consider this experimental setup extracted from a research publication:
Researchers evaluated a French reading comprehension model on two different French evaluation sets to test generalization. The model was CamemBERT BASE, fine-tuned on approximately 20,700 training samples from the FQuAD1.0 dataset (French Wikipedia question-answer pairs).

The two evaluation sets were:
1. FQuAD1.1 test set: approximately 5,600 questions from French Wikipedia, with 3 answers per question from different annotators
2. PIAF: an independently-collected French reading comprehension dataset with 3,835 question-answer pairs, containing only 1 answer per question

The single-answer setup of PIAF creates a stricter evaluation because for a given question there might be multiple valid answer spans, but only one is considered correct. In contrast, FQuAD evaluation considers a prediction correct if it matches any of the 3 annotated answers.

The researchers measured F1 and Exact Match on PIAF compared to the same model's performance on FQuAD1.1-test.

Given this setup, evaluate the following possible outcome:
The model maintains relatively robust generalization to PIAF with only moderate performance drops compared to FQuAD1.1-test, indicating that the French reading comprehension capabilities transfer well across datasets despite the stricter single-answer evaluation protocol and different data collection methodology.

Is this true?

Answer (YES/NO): NO